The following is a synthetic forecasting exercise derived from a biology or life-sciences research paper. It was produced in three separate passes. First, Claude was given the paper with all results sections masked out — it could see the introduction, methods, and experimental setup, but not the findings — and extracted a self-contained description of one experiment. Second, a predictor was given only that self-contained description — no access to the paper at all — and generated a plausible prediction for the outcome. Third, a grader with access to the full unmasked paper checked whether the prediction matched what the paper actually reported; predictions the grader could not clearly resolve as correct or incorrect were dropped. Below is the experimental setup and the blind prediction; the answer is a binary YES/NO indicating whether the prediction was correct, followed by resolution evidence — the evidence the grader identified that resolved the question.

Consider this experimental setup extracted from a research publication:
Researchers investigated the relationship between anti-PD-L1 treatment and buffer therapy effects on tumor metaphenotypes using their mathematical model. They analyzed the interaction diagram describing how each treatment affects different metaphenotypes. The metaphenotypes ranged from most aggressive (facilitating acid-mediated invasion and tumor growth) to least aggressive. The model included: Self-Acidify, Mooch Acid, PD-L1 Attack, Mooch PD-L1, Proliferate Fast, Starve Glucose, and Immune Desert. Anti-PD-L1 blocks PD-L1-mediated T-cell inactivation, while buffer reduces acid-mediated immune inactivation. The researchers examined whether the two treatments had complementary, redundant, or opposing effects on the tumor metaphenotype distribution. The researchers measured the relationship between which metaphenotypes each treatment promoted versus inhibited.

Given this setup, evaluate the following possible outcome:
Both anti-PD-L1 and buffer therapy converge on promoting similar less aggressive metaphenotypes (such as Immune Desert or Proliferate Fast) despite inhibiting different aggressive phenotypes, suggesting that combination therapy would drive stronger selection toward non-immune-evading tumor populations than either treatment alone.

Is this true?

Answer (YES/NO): NO